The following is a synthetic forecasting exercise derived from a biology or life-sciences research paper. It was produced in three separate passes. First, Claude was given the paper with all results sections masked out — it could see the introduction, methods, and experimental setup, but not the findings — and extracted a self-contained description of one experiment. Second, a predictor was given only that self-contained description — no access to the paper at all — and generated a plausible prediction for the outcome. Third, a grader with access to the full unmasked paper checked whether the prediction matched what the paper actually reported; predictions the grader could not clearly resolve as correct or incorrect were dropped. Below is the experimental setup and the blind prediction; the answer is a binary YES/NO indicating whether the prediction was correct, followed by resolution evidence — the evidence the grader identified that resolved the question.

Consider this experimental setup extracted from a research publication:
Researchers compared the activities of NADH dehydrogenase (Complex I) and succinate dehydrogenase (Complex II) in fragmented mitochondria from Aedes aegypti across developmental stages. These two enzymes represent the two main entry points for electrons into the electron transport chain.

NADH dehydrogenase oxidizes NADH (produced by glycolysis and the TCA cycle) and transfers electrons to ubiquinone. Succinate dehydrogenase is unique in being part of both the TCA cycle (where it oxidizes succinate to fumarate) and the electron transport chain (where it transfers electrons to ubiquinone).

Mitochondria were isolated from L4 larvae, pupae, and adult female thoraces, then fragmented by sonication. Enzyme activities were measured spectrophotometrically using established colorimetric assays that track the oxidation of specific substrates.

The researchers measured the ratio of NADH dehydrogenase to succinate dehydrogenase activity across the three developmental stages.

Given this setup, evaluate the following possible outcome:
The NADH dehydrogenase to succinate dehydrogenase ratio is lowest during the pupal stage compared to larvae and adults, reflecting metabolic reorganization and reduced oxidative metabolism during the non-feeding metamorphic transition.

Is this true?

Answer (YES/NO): NO